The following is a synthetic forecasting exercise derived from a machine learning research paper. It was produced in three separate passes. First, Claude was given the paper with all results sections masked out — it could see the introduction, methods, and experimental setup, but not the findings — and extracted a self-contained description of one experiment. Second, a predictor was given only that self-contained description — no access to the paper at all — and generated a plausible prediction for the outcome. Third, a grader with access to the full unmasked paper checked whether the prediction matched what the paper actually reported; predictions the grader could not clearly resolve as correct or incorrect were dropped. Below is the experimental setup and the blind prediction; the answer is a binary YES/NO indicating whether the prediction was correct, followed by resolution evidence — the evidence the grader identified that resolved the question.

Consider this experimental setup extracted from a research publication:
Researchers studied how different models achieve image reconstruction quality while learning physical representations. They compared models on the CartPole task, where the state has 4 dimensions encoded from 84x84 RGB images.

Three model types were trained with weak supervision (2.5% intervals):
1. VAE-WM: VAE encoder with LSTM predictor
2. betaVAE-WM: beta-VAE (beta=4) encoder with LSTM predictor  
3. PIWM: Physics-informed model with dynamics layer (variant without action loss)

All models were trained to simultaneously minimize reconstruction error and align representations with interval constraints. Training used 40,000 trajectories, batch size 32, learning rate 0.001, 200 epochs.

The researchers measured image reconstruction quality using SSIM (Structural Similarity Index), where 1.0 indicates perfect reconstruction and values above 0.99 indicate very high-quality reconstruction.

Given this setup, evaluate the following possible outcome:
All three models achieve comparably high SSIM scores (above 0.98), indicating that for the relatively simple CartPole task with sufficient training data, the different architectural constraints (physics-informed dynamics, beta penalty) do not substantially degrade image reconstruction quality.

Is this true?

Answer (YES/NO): YES